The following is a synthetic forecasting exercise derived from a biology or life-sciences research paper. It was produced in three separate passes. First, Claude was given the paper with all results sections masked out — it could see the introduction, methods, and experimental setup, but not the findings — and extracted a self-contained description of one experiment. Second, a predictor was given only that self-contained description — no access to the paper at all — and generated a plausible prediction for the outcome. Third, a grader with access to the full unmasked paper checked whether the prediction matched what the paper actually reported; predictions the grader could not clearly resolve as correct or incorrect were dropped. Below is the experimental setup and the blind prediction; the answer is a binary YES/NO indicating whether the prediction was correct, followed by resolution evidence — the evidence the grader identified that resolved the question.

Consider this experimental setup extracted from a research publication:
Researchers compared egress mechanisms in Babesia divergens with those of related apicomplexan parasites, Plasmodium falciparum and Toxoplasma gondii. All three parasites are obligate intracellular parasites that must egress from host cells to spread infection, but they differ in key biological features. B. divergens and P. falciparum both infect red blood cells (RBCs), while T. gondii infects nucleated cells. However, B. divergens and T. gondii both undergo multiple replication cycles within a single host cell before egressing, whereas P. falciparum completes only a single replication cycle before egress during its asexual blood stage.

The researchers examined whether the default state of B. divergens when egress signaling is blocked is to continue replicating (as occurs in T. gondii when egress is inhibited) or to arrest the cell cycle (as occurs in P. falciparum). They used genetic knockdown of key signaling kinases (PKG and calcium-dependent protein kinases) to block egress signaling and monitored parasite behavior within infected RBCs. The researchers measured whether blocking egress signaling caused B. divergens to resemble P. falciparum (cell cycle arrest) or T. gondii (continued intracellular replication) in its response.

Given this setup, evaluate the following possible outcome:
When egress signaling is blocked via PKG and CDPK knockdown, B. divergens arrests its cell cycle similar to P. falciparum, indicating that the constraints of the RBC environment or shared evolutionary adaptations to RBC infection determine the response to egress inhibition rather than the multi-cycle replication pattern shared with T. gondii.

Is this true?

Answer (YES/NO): NO